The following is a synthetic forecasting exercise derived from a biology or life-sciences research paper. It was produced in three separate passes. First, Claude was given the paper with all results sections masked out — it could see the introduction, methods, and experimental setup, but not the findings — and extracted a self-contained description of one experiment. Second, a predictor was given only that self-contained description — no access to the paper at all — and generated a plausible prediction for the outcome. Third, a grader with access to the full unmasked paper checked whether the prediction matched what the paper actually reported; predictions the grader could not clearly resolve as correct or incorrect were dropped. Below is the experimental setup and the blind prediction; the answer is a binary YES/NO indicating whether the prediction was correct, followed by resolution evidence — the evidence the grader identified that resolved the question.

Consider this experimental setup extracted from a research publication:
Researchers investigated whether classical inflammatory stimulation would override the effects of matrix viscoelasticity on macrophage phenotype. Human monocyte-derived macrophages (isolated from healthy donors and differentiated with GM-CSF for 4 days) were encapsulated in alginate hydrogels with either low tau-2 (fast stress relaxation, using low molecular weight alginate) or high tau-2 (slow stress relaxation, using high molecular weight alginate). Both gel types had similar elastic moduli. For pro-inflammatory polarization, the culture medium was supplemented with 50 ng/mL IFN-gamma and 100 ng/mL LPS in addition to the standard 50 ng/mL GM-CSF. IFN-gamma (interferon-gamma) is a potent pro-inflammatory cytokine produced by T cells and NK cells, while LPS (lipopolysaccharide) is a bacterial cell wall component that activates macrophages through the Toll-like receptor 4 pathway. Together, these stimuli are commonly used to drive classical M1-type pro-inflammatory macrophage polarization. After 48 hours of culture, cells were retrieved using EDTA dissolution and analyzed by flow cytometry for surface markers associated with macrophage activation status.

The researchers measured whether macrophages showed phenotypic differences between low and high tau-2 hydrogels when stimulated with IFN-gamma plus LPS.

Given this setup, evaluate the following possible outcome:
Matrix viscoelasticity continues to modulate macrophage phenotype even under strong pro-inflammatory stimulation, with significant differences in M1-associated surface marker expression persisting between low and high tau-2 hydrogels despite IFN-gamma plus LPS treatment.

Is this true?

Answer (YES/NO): YES